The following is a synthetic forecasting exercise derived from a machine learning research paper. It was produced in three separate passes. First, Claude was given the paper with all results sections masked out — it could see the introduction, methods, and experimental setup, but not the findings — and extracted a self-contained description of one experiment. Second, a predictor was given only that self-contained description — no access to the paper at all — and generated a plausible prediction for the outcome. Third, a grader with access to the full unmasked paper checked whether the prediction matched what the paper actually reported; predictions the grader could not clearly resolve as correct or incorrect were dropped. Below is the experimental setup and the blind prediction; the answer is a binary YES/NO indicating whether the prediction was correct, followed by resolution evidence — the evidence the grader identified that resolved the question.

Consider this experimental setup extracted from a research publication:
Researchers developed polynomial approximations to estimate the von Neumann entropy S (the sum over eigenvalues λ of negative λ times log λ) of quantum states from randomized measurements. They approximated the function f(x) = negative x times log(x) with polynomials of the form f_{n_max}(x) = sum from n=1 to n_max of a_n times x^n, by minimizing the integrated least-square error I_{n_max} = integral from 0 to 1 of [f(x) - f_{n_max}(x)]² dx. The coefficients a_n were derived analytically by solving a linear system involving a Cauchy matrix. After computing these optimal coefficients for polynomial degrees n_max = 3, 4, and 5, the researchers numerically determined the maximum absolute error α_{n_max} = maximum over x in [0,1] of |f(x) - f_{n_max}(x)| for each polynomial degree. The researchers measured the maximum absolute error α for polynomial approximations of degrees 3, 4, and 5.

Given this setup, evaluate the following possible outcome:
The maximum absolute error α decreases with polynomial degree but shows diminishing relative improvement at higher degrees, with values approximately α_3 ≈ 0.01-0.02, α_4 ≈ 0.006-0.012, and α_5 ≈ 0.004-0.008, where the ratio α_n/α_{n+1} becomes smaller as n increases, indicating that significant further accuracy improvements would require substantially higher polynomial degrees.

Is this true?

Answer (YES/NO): NO